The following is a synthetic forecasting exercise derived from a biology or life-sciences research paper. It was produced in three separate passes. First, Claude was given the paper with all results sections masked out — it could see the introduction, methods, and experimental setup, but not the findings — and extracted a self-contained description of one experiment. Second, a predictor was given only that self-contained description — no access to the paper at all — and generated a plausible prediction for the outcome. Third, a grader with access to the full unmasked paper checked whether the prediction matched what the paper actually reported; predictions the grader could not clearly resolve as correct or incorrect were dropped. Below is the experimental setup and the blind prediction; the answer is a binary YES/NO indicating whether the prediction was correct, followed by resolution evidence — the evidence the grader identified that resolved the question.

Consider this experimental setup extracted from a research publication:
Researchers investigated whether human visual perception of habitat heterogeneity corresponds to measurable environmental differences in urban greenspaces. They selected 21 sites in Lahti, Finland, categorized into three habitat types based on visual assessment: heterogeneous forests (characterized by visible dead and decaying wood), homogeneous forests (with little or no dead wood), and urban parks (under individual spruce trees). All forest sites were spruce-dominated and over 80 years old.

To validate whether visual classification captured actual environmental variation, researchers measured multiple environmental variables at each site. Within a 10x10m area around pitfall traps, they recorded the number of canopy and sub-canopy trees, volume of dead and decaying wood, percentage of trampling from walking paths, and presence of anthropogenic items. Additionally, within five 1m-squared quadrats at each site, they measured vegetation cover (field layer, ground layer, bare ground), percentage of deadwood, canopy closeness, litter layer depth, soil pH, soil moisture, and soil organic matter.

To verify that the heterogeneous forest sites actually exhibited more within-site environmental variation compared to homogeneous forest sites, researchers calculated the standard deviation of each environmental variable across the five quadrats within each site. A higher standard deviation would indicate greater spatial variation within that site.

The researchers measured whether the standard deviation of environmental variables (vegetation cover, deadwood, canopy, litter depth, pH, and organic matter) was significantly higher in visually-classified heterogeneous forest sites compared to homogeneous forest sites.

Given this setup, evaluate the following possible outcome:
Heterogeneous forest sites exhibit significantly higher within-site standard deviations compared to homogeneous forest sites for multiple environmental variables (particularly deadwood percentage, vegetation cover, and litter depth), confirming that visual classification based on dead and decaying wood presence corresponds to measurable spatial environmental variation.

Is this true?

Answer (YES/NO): NO